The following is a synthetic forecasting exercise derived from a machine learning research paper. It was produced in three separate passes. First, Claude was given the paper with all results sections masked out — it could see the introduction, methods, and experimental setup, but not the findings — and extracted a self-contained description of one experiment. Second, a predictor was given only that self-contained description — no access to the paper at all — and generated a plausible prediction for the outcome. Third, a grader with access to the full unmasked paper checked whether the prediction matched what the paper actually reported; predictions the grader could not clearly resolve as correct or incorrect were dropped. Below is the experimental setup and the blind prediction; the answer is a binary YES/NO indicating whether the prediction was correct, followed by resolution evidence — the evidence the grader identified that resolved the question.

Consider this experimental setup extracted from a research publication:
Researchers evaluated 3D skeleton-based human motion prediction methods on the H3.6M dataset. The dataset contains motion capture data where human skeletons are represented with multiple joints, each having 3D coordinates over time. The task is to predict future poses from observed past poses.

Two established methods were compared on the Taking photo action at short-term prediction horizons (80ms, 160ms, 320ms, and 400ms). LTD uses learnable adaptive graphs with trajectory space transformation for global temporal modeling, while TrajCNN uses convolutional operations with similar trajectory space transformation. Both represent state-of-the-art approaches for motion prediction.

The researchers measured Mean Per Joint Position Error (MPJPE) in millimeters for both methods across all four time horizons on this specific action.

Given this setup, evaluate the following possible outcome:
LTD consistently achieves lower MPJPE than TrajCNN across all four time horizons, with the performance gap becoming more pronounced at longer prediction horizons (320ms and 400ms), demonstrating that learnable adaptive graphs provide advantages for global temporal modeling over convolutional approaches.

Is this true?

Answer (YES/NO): NO